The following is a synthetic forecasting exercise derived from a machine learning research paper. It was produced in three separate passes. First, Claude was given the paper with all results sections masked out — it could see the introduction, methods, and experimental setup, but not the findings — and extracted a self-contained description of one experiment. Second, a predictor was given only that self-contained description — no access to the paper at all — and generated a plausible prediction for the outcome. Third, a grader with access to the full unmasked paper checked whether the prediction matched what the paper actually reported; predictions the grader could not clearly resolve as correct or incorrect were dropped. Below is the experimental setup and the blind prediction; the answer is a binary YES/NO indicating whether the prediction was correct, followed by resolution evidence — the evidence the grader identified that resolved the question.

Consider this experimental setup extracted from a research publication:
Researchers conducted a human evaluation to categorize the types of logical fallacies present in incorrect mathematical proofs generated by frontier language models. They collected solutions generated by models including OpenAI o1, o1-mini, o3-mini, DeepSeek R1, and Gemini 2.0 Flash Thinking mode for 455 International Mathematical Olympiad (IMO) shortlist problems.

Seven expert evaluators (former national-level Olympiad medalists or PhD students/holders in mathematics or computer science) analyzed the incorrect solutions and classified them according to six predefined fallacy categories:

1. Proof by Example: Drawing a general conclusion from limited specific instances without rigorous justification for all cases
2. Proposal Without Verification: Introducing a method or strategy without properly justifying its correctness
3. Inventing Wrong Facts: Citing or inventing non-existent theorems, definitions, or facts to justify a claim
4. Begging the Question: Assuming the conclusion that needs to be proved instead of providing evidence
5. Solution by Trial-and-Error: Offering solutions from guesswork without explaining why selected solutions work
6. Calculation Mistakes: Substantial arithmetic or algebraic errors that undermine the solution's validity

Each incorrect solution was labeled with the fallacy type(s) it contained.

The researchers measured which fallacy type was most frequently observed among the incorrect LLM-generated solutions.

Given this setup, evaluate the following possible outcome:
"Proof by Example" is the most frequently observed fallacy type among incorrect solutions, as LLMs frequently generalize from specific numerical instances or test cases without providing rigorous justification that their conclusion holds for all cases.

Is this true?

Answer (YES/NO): NO